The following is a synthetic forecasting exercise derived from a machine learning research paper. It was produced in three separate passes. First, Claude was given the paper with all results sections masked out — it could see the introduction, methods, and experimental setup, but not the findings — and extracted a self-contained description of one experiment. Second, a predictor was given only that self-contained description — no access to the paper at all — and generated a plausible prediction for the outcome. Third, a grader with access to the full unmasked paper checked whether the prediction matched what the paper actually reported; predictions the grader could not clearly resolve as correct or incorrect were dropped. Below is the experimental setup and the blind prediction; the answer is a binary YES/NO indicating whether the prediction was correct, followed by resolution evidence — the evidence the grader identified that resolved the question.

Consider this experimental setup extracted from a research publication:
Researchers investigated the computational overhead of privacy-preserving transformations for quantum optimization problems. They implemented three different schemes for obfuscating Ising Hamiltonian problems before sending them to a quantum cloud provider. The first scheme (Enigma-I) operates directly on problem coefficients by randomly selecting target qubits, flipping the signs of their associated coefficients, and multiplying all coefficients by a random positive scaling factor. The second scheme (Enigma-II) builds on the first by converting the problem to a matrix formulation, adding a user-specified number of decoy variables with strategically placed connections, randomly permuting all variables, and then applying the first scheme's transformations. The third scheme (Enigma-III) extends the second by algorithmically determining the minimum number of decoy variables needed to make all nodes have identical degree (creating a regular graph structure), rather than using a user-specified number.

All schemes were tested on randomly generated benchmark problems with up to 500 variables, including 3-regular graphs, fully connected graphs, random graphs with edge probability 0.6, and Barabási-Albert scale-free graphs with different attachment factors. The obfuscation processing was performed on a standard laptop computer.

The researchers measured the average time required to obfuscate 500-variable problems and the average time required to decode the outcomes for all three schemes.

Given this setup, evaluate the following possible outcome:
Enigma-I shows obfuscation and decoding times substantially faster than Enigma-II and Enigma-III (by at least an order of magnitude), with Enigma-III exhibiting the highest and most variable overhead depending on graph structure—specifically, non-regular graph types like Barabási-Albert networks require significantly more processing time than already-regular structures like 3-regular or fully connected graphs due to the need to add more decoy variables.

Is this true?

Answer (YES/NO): NO